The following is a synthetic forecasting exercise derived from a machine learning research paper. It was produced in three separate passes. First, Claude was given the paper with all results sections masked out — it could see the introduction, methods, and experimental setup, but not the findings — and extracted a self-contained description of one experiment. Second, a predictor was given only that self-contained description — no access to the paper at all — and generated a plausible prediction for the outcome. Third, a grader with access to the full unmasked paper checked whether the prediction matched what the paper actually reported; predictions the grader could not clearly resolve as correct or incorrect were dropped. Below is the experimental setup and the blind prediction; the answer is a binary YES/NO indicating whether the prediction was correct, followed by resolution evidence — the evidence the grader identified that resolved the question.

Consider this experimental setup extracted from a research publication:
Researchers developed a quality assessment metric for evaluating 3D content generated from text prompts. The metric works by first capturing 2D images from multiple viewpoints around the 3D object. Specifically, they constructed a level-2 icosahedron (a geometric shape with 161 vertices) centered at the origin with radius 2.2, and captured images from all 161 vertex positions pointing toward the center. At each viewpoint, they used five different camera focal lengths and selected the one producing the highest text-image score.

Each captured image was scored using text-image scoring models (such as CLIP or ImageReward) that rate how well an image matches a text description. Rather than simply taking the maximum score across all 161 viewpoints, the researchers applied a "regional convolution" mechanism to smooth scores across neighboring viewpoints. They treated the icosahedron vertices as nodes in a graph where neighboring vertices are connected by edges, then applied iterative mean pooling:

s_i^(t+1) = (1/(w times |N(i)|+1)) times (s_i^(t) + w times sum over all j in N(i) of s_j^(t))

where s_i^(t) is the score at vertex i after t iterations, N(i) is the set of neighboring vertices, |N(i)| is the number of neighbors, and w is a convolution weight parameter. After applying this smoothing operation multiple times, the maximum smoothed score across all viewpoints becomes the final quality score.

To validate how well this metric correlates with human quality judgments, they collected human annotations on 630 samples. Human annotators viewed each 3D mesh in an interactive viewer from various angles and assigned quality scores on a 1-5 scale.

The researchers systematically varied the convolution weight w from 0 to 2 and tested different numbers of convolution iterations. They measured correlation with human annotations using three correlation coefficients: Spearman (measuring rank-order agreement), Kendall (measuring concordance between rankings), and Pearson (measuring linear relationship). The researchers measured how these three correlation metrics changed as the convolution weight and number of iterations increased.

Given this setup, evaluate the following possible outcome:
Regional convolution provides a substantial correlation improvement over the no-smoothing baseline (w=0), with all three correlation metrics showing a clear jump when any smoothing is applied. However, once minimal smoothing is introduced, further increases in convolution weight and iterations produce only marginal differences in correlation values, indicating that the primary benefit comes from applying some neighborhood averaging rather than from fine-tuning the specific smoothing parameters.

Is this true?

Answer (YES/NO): NO